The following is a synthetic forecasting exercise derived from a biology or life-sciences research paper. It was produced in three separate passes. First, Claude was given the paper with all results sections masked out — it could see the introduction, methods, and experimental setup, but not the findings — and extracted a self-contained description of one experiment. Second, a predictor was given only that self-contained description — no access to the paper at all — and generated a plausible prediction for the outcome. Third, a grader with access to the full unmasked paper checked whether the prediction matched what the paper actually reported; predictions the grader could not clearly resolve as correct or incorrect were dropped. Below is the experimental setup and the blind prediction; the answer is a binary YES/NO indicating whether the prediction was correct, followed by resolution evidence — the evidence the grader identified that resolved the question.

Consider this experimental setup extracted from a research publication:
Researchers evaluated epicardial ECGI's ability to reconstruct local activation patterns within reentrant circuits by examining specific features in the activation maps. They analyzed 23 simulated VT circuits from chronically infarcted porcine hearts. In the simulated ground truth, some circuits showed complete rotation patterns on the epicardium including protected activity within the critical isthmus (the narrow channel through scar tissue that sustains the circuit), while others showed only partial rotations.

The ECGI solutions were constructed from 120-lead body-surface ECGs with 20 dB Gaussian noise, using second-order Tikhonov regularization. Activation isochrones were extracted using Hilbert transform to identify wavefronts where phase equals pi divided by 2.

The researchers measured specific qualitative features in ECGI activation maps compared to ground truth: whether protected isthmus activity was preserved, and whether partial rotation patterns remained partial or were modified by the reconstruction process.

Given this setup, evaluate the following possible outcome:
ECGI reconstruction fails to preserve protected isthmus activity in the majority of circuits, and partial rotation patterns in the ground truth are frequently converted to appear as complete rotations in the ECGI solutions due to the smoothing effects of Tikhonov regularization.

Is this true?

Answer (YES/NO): NO